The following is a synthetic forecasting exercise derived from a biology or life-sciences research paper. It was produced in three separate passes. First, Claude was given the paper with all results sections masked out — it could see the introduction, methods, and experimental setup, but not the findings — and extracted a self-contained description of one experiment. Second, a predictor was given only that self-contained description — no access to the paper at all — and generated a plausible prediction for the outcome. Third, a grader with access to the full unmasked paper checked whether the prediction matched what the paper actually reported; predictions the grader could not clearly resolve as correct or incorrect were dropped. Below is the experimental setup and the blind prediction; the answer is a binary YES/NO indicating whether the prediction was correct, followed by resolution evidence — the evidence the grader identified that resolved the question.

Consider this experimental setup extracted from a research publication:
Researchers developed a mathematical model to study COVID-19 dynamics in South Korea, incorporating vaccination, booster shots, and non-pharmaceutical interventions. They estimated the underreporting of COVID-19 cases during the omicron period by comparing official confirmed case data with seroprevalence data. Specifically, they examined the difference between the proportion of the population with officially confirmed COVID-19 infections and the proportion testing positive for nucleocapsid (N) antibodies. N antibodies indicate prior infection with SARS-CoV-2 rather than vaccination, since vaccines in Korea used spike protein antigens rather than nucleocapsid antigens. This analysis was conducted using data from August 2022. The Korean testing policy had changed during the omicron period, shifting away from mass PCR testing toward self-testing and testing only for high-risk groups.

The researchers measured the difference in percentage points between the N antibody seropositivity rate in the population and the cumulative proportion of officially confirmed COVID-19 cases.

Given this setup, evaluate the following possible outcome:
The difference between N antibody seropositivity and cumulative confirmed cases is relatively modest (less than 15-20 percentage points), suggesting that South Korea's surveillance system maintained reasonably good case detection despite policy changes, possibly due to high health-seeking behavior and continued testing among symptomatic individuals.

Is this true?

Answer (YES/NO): NO